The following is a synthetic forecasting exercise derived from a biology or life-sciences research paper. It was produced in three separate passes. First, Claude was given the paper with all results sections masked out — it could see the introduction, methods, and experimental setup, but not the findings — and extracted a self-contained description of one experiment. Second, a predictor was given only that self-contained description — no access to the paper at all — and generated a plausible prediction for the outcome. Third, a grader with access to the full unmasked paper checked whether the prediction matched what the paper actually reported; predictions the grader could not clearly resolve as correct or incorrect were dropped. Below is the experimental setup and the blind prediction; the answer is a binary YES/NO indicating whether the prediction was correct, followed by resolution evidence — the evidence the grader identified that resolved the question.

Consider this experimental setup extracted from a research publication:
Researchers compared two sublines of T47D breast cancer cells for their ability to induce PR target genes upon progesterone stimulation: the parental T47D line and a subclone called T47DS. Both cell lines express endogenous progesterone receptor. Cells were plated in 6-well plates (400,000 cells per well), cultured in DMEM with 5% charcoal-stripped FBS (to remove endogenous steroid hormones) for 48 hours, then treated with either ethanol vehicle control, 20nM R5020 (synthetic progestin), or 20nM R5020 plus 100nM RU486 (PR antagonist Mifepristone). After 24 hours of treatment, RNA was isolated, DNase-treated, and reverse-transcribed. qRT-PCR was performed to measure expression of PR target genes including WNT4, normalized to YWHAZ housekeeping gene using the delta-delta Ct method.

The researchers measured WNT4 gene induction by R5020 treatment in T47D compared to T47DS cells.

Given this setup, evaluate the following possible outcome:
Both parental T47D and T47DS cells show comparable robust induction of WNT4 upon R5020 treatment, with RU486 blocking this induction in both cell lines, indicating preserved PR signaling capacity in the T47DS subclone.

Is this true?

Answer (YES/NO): NO